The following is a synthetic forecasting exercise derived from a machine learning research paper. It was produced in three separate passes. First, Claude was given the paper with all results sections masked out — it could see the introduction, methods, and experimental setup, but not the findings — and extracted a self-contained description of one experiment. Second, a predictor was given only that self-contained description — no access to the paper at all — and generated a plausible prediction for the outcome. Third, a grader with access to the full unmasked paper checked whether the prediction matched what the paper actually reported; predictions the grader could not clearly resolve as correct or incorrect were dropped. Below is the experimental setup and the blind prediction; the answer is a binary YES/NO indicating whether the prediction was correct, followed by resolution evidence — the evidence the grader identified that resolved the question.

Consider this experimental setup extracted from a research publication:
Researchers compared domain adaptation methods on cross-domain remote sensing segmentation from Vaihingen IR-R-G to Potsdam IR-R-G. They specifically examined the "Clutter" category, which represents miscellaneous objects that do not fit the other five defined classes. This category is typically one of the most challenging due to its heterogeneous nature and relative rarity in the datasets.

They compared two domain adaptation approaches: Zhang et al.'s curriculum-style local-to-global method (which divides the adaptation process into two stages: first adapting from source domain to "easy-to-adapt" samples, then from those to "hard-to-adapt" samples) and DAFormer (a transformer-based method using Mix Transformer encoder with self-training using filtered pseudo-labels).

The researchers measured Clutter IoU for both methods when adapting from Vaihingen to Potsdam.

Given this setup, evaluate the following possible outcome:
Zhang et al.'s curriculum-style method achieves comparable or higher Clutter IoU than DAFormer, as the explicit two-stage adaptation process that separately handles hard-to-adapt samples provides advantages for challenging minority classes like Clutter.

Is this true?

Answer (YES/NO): YES